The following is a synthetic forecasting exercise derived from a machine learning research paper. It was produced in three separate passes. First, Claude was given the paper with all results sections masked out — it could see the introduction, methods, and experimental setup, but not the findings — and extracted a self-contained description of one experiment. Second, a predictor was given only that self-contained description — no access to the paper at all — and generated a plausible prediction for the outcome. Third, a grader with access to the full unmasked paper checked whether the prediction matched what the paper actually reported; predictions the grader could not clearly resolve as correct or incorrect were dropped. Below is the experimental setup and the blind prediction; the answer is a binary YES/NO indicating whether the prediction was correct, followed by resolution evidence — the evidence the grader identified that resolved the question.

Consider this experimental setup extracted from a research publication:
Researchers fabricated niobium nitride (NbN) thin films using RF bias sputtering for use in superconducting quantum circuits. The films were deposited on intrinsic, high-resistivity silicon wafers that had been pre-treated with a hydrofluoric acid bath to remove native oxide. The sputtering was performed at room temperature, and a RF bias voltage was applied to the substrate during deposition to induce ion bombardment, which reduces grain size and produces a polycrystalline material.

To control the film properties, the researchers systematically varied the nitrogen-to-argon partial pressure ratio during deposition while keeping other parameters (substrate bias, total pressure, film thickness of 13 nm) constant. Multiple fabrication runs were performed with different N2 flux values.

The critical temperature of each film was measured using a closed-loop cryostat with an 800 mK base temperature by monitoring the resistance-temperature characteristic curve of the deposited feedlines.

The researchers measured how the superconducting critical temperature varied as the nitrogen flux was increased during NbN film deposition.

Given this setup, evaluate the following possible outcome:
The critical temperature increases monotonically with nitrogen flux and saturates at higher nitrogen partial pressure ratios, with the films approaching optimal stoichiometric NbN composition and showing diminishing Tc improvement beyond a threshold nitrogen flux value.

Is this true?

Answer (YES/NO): NO